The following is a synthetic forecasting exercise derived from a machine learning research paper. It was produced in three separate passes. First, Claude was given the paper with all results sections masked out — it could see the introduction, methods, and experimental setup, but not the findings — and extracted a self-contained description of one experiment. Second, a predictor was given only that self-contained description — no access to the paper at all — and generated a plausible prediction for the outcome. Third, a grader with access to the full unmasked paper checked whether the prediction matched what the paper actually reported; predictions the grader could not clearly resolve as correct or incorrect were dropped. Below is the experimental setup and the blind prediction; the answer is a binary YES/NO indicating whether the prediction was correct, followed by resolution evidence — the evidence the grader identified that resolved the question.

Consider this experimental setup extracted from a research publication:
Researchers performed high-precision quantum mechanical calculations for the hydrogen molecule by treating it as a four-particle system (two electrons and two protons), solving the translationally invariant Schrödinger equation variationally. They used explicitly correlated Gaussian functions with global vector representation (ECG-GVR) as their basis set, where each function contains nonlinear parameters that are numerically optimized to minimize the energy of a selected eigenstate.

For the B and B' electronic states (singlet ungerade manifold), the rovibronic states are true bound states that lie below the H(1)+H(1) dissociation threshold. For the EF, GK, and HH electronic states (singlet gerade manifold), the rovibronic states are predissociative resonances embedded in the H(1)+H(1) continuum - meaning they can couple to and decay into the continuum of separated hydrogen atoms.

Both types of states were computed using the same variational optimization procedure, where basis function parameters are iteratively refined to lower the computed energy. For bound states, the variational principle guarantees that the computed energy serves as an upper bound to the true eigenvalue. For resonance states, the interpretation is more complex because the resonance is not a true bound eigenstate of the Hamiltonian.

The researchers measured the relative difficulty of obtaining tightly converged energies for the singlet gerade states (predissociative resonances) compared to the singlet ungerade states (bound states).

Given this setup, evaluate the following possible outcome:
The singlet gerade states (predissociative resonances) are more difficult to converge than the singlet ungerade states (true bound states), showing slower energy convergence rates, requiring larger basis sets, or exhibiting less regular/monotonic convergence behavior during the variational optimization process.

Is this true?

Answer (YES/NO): YES